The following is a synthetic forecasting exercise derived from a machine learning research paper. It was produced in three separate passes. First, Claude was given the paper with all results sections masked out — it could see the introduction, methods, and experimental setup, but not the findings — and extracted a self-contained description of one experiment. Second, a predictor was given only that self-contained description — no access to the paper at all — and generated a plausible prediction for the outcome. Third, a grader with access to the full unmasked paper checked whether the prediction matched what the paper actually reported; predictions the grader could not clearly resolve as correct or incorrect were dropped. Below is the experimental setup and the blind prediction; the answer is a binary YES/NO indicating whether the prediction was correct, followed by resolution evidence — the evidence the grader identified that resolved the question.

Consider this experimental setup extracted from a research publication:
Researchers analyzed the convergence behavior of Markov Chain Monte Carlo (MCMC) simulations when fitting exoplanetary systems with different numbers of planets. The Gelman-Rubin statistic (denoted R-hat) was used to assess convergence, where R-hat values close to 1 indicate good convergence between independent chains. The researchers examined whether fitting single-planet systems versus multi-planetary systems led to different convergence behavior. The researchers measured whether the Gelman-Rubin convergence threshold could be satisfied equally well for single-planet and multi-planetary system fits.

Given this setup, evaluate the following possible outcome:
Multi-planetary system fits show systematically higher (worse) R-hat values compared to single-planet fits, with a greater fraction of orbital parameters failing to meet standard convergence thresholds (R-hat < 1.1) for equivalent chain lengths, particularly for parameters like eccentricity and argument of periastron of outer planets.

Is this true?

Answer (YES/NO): NO